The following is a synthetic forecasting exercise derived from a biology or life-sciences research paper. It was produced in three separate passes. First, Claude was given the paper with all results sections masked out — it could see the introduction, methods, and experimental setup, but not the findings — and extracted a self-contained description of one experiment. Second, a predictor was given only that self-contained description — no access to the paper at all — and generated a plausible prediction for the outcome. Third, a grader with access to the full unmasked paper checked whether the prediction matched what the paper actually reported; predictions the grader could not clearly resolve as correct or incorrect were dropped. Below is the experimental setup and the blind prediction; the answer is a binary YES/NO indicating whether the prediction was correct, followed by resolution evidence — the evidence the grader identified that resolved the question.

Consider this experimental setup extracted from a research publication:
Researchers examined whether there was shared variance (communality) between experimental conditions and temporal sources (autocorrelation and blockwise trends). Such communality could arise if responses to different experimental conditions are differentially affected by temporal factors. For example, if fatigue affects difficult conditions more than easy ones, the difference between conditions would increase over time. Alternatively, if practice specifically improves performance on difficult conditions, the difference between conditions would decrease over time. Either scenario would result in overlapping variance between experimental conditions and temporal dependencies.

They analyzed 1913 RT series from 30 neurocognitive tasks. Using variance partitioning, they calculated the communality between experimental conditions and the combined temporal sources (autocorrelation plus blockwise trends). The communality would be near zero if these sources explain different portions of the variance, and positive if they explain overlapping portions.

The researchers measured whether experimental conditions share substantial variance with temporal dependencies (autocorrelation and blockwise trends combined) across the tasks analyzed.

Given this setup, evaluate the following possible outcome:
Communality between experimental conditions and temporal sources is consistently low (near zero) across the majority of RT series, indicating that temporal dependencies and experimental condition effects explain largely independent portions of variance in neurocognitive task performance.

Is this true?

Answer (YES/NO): YES